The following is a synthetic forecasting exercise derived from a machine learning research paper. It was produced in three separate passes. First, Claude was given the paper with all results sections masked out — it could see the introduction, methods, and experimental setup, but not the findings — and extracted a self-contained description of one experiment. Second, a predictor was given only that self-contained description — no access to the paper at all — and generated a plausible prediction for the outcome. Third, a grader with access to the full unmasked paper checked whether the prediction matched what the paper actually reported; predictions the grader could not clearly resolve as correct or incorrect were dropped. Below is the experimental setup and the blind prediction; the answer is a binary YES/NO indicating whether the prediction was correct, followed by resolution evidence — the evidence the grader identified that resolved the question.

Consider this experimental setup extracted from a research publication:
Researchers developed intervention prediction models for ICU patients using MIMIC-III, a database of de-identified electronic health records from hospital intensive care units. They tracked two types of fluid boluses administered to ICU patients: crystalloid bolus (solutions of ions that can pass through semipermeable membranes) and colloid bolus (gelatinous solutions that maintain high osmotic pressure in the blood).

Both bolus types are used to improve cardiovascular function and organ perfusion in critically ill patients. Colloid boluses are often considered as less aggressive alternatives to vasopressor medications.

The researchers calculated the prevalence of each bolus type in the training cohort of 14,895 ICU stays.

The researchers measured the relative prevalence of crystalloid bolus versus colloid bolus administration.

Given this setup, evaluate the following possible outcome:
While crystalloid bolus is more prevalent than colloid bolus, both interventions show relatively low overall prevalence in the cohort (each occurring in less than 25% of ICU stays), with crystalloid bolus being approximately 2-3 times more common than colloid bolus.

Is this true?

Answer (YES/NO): NO